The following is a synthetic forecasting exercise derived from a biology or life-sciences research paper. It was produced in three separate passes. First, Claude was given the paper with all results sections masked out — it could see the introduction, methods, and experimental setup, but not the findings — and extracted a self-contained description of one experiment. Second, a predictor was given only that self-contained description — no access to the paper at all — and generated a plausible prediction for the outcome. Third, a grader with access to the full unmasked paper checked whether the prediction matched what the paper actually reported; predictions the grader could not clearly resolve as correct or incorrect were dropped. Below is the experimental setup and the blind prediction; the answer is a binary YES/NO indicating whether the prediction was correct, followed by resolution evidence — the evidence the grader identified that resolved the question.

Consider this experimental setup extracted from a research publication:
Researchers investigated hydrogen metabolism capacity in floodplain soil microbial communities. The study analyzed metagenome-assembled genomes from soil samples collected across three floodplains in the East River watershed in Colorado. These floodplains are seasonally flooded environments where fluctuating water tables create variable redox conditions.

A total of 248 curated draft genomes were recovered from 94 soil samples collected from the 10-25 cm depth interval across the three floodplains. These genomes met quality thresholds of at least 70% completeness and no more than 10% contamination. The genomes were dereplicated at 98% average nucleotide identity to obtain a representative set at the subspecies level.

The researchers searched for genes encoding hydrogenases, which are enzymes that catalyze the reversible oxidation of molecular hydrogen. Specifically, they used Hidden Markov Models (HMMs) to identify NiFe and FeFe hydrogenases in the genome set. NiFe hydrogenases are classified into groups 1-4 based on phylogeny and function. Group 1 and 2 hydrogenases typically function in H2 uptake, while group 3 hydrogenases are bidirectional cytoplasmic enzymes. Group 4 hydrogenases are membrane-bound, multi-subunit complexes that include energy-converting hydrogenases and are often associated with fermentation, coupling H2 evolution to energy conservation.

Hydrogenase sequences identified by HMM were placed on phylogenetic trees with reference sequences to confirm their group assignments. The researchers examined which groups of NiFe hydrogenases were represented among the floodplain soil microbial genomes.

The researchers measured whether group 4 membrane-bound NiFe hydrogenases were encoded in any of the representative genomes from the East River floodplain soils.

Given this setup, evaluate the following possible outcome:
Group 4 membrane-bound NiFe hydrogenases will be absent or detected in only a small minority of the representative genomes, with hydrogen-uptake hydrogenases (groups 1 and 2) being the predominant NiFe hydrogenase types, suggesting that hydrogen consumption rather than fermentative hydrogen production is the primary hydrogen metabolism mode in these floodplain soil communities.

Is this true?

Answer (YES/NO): YES